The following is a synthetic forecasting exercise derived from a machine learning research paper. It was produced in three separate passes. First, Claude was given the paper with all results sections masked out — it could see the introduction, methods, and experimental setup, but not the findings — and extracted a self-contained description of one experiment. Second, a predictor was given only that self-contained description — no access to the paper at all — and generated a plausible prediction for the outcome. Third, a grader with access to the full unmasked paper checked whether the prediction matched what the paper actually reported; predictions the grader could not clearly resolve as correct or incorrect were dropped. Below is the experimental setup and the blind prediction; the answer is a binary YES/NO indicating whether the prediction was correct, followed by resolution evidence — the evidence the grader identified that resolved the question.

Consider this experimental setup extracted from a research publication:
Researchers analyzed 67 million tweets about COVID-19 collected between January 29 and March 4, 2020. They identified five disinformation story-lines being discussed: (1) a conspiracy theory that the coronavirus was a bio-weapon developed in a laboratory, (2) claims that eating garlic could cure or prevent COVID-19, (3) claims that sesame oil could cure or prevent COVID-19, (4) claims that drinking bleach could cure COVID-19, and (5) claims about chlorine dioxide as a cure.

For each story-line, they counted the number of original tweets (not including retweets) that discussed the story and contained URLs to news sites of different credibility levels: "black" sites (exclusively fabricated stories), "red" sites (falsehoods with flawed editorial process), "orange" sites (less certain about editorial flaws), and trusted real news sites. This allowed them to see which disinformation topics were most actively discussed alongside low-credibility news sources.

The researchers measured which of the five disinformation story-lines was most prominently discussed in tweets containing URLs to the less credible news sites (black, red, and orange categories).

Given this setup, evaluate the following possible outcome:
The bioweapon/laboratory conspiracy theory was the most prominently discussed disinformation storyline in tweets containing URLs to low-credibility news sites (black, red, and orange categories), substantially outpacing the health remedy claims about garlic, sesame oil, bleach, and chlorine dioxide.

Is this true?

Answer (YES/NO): YES